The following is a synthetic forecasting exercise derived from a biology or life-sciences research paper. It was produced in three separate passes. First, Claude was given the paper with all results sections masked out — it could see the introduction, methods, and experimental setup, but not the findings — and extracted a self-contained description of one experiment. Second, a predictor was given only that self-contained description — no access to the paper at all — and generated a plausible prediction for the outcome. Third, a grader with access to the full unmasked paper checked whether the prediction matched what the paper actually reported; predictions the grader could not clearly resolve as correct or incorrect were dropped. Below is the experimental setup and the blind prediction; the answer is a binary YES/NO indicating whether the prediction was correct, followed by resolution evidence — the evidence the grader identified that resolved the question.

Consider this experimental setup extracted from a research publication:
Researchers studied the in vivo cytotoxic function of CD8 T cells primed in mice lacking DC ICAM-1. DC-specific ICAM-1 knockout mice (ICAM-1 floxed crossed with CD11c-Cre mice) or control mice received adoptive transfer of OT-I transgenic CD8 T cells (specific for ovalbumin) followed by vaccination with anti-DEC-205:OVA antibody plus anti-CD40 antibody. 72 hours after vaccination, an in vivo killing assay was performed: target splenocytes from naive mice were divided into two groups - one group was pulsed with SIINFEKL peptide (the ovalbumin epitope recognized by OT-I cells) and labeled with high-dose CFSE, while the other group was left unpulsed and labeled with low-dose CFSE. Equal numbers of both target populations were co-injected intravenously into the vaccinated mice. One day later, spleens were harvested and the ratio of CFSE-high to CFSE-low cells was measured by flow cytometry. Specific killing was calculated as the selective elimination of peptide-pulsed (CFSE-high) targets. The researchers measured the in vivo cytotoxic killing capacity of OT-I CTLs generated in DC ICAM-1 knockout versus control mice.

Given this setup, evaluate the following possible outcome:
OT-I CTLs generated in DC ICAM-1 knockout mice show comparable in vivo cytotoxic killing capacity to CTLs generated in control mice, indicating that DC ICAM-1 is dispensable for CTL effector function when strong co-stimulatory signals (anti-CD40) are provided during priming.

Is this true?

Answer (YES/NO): YES